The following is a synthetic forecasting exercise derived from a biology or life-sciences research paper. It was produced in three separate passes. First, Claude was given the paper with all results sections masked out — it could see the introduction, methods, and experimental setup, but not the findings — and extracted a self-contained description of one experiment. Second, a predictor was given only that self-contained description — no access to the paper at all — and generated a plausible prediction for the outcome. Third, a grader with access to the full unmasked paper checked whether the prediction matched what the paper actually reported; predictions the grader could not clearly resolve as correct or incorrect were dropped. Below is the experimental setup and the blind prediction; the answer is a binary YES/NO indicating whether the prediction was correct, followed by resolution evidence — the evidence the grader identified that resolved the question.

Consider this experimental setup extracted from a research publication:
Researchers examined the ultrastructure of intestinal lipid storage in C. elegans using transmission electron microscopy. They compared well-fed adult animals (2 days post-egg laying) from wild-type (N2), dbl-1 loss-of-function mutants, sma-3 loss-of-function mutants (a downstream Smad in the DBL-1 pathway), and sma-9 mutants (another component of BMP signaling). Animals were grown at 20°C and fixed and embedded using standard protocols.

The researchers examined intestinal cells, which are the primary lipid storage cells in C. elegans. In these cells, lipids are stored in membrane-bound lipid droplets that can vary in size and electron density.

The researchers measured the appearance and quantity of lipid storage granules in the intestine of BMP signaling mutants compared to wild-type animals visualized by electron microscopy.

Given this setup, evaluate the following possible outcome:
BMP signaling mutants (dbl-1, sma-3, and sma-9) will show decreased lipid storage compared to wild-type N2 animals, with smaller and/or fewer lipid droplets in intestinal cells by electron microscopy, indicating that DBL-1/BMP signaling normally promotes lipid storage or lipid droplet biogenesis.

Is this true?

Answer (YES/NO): YES